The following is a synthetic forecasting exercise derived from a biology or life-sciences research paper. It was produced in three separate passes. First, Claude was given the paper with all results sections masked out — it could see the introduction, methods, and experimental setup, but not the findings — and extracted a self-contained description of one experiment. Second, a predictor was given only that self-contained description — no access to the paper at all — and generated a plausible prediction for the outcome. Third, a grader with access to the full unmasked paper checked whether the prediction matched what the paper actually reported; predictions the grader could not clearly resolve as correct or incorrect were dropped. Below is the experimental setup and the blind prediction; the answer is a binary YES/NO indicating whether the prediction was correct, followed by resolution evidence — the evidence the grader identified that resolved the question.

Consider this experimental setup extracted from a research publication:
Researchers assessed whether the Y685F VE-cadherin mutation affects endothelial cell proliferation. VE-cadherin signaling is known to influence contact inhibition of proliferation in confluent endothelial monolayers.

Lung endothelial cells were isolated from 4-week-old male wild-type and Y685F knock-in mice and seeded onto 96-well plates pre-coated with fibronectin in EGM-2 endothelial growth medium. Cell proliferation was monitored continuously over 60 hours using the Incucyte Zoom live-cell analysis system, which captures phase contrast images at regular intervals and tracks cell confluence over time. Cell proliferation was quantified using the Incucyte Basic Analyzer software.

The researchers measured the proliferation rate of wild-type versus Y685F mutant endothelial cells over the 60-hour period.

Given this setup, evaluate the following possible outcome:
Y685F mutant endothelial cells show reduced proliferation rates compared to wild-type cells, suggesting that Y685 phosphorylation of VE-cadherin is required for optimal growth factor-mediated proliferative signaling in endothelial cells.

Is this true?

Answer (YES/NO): YES